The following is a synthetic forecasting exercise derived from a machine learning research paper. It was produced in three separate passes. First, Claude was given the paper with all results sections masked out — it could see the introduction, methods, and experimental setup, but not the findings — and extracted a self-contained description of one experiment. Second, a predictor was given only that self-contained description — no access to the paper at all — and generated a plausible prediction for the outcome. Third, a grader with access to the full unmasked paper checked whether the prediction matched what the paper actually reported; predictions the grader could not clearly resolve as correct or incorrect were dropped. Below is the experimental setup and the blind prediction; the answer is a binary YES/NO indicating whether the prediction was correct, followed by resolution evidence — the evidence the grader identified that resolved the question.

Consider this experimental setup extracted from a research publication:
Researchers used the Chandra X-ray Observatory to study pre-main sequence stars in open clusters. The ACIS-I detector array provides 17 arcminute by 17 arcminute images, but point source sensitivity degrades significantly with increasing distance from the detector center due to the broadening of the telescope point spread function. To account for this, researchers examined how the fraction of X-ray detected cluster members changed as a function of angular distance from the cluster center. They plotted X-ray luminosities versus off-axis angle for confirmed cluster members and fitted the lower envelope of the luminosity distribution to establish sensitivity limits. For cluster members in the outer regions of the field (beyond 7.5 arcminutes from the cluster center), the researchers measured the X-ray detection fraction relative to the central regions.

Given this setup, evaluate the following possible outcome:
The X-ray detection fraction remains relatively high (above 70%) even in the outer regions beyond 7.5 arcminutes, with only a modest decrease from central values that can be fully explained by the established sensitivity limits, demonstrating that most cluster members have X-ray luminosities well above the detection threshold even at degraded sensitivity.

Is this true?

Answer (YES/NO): NO